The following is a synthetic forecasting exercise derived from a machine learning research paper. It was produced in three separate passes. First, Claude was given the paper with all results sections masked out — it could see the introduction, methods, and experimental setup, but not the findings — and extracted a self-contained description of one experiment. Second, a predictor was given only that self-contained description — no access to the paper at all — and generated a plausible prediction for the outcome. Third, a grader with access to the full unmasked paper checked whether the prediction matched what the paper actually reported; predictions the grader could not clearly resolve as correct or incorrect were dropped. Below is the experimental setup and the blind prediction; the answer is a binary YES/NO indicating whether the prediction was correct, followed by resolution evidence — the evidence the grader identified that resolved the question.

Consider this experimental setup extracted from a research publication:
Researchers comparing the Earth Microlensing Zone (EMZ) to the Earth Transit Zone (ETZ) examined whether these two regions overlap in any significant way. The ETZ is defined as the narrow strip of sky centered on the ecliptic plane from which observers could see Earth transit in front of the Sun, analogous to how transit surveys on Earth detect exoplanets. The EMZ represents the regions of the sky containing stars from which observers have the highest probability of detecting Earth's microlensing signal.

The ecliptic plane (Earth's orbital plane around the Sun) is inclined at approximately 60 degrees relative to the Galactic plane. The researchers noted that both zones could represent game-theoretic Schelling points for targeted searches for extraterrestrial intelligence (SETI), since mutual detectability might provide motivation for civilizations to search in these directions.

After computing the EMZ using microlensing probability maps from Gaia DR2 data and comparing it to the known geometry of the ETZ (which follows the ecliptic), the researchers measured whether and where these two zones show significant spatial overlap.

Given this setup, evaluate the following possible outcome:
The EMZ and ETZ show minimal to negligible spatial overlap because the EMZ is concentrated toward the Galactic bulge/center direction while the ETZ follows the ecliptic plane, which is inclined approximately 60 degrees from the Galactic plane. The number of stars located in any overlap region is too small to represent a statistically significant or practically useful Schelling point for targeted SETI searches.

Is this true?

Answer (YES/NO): NO